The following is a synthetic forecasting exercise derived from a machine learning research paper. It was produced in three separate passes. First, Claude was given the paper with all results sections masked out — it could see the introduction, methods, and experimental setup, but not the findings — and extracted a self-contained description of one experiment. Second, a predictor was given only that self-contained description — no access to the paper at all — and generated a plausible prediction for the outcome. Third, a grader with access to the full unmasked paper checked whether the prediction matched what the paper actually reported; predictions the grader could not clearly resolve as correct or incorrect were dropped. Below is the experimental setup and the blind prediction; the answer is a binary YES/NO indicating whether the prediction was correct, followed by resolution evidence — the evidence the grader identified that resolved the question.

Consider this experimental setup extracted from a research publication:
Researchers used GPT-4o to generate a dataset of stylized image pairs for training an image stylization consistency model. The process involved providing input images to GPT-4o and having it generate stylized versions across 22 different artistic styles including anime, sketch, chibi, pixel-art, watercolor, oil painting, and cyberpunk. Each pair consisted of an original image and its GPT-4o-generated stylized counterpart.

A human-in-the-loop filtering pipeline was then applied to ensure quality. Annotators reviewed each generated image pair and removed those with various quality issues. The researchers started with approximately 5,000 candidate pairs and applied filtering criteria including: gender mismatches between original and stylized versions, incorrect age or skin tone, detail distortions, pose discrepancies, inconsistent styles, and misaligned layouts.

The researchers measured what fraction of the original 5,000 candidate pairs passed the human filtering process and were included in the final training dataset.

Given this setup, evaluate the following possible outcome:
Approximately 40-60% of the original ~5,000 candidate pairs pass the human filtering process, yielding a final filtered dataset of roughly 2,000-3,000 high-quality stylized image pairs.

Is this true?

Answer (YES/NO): YES